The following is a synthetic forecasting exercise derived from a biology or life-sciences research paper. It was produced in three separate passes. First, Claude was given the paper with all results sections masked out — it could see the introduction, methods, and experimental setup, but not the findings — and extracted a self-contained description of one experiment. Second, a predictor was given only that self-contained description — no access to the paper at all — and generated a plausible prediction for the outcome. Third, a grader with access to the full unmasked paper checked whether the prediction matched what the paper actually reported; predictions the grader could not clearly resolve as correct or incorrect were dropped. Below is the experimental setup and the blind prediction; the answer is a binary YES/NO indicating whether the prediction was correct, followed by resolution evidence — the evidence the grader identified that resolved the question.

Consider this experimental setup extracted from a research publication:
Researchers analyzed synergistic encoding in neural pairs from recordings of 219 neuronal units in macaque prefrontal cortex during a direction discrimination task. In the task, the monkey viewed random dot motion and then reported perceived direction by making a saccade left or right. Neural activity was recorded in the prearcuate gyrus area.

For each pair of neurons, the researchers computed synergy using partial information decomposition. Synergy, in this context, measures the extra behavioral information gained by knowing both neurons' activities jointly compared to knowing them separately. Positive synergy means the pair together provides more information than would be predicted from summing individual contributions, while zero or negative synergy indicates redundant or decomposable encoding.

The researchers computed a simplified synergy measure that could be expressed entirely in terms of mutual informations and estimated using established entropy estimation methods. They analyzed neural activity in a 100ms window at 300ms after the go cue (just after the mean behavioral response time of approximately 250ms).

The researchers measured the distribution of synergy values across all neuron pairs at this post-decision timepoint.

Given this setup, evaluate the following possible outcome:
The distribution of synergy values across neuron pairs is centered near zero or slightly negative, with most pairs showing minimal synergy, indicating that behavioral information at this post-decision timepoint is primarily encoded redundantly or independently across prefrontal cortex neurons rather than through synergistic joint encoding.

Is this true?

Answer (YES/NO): NO